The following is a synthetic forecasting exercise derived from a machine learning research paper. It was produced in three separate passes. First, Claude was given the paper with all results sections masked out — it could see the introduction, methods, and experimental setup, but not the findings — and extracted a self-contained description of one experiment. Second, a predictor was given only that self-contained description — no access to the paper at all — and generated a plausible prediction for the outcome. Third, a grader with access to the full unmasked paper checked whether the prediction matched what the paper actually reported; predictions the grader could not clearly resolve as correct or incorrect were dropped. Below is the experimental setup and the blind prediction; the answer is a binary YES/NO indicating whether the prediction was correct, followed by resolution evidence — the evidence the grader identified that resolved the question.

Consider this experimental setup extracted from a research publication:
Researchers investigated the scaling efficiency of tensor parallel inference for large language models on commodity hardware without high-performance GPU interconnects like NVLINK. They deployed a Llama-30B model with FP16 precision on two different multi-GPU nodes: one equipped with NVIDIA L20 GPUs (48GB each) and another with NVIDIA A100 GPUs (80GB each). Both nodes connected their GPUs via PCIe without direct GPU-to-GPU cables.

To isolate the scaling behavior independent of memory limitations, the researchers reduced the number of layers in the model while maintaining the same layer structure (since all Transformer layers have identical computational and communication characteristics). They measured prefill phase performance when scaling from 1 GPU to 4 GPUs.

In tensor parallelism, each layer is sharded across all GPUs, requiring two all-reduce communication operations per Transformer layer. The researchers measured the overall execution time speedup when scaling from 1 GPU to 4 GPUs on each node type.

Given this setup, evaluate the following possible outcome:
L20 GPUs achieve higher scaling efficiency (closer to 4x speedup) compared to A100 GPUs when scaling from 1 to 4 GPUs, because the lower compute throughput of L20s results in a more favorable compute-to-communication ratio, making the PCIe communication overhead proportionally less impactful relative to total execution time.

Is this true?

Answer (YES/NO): YES